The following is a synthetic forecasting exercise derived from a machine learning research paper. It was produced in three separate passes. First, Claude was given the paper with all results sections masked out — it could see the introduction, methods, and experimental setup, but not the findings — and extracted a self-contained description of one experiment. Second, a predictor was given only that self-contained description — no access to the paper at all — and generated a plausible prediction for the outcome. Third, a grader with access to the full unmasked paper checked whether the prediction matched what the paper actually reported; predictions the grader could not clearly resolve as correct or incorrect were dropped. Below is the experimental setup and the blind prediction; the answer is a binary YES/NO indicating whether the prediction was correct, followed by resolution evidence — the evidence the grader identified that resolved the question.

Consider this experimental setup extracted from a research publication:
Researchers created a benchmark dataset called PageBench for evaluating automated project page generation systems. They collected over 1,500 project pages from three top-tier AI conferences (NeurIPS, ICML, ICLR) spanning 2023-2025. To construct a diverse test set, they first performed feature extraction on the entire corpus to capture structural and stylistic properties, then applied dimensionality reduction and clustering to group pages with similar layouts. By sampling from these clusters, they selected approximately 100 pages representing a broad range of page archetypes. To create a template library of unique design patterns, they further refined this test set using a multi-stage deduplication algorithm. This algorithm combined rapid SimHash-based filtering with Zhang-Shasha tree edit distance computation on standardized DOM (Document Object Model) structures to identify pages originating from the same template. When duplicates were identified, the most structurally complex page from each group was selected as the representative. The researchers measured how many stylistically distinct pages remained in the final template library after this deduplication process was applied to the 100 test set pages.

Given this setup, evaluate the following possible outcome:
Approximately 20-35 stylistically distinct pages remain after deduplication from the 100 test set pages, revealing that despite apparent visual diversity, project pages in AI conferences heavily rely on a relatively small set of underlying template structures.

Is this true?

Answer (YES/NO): NO